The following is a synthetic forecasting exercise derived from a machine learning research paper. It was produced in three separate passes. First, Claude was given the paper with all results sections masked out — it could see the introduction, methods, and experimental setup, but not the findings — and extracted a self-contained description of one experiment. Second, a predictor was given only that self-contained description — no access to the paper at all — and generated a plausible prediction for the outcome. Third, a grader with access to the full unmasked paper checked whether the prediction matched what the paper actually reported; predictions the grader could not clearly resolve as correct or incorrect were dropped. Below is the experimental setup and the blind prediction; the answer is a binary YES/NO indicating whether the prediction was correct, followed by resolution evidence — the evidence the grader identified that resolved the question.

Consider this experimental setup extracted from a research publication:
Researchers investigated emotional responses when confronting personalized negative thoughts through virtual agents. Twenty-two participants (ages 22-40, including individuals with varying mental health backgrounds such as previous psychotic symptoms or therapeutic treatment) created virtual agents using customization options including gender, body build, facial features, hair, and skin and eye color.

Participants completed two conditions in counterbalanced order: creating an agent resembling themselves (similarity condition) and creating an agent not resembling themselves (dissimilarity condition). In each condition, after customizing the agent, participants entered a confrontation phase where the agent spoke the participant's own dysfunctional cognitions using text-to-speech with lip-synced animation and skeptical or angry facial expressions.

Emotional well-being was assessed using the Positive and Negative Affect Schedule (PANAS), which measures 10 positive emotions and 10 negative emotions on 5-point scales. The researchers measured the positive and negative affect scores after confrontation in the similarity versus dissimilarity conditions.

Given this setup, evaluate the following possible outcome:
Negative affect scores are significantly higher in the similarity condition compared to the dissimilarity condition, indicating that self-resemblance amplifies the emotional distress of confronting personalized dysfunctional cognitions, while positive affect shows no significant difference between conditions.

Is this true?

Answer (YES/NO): NO